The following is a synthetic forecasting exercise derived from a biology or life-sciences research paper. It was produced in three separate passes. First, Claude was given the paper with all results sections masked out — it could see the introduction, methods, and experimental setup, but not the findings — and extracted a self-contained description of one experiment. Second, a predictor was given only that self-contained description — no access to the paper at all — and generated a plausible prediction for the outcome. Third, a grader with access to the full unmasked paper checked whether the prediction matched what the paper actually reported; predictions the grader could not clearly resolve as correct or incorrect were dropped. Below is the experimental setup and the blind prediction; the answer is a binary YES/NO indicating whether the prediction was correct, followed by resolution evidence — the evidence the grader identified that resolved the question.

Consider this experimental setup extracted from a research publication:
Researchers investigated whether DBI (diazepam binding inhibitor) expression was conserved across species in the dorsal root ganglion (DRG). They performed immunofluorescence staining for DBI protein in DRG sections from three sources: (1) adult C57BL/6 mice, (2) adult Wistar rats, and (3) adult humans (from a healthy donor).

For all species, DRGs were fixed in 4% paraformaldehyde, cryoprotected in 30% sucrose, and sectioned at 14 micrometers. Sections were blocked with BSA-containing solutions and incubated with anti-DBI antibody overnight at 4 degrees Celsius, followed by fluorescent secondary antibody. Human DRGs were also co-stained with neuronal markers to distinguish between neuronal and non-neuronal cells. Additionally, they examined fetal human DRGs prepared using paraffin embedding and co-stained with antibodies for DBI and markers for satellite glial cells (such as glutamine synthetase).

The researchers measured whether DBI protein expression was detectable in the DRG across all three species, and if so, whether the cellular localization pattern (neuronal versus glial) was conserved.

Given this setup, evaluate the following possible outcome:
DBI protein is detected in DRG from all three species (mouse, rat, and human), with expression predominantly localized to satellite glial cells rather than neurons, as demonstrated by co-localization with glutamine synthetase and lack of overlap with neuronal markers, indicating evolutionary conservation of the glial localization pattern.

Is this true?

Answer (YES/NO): YES